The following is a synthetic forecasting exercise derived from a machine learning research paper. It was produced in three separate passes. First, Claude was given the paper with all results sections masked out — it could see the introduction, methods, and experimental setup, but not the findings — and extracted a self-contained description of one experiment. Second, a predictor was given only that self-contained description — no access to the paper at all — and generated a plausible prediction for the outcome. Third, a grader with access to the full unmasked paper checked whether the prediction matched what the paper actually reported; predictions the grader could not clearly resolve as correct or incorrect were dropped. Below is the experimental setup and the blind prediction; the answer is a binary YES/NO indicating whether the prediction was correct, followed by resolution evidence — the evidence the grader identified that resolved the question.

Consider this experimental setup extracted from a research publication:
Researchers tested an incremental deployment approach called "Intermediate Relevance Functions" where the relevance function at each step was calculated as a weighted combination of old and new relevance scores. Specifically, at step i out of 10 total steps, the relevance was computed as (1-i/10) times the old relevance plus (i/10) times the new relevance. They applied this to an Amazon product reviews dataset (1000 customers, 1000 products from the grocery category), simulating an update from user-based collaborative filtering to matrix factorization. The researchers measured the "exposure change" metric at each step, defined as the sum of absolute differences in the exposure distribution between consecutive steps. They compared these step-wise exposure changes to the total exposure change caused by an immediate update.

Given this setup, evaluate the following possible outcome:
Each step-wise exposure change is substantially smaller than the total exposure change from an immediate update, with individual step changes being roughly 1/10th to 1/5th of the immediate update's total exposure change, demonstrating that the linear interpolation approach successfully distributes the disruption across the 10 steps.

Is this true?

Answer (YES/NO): NO